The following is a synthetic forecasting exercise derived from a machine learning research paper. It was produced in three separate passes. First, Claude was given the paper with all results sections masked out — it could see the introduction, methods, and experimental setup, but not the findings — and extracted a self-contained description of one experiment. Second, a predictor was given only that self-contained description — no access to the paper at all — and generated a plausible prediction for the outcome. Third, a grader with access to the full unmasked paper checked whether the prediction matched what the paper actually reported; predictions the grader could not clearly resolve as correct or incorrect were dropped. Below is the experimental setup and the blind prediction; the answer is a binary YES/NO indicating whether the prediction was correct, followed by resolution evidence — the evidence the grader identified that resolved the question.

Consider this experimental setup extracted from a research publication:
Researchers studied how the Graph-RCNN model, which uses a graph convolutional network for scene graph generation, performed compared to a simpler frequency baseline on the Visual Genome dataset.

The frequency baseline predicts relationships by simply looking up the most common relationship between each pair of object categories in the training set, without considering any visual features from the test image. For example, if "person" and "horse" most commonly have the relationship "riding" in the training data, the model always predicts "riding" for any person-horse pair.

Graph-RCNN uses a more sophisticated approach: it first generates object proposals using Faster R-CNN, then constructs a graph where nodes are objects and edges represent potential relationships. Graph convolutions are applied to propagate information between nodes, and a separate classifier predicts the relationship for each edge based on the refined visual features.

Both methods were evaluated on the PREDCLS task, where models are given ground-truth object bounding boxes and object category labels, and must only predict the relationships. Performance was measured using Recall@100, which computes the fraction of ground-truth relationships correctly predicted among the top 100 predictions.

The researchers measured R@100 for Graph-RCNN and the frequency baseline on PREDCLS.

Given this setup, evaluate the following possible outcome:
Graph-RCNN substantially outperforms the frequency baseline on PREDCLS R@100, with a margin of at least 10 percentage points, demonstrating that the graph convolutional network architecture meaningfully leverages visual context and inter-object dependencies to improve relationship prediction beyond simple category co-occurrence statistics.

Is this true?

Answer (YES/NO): NO